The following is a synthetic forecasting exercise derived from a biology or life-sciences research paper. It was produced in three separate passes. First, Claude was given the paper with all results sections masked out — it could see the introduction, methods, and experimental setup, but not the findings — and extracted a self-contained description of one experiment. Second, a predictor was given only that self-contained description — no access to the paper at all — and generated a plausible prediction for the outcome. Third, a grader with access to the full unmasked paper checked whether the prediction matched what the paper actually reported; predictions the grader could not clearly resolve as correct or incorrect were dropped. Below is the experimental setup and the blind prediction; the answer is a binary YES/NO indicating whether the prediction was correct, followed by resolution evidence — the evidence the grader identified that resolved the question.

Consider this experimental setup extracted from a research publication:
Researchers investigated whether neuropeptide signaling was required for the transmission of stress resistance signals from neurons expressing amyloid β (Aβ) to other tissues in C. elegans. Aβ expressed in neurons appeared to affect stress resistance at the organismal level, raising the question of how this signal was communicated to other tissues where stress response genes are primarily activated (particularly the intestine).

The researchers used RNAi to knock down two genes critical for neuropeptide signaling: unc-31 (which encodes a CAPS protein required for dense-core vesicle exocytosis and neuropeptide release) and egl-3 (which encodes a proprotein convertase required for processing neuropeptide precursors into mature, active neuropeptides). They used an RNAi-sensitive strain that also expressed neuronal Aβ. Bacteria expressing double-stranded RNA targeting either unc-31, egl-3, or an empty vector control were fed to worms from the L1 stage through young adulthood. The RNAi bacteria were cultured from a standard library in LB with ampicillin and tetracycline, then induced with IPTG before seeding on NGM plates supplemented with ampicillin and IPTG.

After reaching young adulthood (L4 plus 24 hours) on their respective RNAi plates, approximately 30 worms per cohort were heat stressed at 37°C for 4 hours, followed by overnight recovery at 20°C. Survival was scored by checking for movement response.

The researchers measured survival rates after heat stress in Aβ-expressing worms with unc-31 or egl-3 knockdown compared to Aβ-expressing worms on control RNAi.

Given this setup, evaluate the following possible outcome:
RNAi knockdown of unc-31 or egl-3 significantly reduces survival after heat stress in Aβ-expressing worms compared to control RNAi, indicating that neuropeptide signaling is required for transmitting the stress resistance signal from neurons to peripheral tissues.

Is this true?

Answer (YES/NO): YES